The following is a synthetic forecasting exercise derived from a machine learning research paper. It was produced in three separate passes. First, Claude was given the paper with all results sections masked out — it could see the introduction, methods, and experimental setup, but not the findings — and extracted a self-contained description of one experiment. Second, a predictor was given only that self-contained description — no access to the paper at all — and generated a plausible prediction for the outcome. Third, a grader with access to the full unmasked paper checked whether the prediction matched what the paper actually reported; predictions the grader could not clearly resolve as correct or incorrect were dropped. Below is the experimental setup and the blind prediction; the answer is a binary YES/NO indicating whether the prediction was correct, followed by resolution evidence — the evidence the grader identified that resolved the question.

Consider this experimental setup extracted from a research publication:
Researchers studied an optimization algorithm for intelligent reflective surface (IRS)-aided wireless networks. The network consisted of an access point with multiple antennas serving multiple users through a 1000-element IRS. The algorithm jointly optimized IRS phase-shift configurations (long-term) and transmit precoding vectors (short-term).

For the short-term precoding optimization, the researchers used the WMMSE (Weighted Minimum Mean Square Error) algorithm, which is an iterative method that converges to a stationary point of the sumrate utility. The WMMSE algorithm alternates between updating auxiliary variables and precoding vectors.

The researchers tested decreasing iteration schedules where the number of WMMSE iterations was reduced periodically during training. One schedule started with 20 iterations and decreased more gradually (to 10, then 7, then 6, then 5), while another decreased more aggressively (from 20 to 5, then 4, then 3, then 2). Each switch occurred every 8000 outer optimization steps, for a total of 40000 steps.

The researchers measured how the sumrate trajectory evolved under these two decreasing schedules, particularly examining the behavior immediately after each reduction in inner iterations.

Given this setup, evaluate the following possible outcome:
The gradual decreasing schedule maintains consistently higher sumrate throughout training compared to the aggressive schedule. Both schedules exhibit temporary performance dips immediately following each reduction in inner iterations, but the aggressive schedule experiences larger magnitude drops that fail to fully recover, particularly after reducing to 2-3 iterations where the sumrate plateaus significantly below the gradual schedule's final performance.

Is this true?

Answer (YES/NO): NO